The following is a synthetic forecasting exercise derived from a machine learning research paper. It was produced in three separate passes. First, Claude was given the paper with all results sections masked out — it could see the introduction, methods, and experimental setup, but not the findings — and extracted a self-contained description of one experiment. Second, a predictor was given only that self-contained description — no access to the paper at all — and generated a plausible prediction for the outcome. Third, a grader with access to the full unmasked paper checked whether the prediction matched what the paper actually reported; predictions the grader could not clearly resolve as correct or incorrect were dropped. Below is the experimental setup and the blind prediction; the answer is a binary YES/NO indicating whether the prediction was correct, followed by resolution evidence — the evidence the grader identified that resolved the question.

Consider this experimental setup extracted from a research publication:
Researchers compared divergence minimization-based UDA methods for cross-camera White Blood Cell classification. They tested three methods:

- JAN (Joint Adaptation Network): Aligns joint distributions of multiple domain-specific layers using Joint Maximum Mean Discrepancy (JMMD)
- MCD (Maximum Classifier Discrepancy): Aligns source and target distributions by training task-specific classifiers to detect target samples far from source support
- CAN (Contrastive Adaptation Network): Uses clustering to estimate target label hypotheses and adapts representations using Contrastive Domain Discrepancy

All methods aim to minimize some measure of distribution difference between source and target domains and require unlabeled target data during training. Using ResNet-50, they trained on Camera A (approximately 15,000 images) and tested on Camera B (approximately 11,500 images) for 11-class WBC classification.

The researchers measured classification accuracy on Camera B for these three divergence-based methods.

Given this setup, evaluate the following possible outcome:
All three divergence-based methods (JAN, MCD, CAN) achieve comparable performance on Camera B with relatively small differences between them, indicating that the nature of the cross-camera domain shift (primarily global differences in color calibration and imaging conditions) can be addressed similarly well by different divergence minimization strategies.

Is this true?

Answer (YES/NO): NO